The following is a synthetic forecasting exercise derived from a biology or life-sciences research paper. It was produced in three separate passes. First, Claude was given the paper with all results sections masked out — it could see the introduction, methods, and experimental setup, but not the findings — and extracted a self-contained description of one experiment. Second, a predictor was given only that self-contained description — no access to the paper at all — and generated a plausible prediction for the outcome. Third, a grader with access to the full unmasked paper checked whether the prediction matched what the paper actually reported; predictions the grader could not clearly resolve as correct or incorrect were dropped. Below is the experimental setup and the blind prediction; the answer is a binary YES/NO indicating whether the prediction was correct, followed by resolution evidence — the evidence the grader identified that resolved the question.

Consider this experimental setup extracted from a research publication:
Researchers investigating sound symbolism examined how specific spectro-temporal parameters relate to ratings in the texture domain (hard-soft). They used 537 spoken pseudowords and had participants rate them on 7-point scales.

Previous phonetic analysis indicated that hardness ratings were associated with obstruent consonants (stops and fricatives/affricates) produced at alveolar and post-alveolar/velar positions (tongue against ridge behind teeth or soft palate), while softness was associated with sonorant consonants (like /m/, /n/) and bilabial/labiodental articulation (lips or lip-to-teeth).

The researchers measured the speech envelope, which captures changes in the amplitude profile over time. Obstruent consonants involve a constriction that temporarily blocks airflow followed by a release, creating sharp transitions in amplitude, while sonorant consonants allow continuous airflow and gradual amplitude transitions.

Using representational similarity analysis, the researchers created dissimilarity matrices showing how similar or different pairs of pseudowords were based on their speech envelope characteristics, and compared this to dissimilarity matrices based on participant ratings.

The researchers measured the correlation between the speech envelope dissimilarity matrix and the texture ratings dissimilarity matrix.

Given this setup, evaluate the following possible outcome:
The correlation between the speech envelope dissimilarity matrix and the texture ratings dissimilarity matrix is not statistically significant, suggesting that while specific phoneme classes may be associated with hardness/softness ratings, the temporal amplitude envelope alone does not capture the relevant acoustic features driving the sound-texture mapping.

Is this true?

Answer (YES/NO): NO